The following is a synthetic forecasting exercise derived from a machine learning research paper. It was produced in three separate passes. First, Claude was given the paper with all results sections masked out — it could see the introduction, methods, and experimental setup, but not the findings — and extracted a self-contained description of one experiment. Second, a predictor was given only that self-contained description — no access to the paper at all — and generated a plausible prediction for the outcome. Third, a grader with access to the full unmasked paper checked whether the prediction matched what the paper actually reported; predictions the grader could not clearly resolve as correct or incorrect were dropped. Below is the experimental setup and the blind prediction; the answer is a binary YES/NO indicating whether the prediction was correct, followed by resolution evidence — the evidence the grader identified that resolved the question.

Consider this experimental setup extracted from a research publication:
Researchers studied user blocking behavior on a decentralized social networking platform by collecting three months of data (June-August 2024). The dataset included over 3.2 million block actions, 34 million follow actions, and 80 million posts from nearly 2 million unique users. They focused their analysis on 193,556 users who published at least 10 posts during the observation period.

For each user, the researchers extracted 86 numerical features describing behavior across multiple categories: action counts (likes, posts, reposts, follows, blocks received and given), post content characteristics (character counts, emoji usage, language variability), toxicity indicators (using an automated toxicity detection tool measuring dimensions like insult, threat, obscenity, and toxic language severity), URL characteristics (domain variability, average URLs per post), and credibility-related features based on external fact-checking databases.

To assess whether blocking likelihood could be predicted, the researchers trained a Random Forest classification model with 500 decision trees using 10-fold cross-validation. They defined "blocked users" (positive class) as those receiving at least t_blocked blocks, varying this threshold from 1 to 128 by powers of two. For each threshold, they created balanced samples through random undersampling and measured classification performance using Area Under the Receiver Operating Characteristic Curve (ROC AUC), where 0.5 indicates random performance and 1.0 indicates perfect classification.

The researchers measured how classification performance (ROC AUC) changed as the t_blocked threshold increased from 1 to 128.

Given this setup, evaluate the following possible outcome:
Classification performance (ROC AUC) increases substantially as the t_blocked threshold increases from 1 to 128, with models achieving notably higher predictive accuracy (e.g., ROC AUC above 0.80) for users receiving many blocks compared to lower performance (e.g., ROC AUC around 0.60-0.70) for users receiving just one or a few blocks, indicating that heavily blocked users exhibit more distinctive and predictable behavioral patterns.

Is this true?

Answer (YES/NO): NO